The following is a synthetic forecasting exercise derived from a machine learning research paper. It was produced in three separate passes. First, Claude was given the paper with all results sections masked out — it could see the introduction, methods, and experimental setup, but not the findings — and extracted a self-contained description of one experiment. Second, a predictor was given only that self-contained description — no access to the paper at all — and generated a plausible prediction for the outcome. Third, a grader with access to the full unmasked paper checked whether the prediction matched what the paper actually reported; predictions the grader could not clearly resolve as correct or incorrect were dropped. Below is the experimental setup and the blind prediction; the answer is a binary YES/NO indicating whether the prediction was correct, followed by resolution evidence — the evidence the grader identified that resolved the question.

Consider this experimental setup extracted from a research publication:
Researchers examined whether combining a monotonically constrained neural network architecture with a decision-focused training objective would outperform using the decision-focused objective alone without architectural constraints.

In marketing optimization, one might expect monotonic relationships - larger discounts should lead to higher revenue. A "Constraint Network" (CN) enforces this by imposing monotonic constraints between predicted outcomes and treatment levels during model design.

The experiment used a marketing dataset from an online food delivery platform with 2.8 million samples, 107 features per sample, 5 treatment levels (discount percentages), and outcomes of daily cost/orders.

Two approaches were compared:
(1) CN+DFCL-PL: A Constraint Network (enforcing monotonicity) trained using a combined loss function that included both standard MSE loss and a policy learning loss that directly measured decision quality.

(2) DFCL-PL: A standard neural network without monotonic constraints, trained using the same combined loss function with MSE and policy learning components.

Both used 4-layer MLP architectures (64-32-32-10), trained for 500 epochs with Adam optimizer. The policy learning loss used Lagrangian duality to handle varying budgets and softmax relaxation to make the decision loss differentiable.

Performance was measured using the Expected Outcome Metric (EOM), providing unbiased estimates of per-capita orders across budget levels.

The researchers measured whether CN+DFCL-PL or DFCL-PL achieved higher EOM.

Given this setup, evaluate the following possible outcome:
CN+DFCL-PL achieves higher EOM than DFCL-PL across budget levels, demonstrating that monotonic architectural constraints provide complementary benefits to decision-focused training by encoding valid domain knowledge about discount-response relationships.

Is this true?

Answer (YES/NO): NO